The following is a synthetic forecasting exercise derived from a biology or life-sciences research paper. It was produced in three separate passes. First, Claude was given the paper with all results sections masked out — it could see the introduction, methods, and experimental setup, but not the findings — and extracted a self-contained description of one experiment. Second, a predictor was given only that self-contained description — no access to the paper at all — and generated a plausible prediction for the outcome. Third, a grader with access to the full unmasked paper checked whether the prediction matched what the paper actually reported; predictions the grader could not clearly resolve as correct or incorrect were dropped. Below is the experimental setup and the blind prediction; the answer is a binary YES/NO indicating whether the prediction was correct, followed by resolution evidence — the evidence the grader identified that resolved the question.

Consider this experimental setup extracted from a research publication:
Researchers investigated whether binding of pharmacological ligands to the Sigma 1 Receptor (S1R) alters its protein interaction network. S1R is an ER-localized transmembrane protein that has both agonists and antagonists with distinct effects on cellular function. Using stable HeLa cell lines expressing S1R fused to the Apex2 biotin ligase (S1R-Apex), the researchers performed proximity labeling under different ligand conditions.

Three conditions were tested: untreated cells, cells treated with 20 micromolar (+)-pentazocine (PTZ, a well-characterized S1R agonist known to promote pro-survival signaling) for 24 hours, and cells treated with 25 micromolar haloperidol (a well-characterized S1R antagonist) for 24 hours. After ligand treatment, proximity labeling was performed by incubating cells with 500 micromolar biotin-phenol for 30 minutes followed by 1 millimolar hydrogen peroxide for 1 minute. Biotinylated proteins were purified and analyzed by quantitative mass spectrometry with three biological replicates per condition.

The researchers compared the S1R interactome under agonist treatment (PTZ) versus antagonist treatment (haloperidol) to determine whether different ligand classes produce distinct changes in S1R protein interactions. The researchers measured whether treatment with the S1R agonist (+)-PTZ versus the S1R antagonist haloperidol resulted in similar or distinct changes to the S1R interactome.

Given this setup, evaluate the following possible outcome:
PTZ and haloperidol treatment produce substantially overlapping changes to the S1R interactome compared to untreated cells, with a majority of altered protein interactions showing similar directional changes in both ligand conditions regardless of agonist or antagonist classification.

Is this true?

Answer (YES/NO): NO